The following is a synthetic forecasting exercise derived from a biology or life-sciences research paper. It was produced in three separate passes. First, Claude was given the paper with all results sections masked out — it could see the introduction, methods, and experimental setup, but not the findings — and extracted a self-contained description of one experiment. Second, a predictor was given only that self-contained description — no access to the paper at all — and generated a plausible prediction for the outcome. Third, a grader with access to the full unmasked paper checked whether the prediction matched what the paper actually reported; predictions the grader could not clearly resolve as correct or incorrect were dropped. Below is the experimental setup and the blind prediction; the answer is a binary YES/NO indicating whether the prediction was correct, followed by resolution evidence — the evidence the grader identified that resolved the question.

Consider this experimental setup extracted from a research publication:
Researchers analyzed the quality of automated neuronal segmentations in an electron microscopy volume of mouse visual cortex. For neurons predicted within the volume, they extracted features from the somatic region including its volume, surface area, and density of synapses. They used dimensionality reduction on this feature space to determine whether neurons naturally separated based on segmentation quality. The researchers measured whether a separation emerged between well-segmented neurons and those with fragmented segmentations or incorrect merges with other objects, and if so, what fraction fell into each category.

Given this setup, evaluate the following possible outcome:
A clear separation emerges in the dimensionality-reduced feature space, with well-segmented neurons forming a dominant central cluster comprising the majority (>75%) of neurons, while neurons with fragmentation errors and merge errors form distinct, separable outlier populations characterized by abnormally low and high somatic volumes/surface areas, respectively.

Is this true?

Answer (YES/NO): NO